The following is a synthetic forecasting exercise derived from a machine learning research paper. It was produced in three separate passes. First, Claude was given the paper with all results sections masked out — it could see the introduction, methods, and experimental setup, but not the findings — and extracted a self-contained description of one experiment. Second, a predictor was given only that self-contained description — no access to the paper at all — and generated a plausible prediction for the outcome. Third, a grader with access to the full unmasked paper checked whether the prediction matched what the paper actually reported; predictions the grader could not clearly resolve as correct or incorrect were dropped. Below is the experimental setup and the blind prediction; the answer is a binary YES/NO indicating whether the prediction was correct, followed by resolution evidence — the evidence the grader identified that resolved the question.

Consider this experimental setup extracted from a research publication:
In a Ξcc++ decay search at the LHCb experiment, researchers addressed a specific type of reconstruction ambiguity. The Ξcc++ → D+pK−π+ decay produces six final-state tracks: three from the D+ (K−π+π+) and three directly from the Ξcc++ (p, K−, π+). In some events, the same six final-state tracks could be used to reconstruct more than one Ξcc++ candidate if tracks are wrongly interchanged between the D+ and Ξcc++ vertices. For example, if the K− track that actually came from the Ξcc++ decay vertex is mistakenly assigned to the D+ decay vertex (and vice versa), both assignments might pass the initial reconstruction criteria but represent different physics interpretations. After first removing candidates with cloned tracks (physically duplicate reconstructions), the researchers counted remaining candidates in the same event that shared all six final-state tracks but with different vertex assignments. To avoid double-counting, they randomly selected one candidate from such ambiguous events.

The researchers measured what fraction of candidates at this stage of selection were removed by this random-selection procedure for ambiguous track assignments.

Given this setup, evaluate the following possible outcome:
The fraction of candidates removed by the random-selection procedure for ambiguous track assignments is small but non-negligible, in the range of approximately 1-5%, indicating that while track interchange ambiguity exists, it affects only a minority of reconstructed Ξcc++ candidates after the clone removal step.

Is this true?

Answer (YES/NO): NO